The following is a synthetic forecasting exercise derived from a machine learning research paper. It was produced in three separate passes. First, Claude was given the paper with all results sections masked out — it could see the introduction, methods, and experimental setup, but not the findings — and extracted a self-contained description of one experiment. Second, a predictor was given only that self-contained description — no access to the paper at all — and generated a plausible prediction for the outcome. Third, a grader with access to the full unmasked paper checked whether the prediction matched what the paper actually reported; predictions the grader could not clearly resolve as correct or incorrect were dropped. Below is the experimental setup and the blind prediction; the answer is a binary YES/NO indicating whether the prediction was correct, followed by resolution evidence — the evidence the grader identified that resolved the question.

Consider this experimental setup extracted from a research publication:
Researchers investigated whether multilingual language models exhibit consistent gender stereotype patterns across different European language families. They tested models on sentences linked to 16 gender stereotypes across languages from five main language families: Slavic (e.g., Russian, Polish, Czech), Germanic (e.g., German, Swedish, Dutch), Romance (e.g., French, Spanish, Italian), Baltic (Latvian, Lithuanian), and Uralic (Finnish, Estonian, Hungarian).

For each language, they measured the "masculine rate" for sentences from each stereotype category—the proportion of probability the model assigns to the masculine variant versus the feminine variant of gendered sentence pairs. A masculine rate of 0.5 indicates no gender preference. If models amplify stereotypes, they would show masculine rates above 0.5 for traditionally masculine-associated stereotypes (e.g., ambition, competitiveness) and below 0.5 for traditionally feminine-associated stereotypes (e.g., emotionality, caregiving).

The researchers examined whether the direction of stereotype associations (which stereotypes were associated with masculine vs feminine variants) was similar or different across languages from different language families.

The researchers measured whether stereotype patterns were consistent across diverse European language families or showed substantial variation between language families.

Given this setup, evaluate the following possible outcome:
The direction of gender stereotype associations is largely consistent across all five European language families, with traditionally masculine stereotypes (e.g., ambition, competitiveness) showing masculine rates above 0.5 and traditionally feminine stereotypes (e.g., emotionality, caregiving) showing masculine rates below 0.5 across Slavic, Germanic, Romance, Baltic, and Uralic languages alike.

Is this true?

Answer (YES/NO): YES